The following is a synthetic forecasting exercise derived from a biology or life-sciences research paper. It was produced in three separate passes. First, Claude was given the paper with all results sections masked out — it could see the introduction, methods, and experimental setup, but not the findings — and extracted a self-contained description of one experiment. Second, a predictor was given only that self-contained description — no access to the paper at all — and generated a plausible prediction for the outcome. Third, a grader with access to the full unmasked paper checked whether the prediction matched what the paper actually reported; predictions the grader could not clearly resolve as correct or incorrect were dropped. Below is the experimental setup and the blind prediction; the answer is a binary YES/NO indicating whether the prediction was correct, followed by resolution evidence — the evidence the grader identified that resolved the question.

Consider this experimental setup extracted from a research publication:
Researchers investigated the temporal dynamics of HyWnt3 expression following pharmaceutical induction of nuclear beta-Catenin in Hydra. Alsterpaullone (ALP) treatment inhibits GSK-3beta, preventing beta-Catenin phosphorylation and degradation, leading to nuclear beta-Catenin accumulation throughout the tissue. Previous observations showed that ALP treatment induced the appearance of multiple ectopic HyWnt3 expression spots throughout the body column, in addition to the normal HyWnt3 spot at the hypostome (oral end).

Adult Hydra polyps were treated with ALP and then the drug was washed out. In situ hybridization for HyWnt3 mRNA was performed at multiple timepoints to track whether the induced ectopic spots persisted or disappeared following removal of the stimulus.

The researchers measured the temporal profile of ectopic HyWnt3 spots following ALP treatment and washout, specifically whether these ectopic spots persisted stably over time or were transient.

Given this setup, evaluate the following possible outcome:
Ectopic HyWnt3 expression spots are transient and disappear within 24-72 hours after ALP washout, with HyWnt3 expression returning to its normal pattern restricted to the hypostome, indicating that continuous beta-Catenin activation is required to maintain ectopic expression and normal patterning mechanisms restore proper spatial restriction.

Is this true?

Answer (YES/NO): YES